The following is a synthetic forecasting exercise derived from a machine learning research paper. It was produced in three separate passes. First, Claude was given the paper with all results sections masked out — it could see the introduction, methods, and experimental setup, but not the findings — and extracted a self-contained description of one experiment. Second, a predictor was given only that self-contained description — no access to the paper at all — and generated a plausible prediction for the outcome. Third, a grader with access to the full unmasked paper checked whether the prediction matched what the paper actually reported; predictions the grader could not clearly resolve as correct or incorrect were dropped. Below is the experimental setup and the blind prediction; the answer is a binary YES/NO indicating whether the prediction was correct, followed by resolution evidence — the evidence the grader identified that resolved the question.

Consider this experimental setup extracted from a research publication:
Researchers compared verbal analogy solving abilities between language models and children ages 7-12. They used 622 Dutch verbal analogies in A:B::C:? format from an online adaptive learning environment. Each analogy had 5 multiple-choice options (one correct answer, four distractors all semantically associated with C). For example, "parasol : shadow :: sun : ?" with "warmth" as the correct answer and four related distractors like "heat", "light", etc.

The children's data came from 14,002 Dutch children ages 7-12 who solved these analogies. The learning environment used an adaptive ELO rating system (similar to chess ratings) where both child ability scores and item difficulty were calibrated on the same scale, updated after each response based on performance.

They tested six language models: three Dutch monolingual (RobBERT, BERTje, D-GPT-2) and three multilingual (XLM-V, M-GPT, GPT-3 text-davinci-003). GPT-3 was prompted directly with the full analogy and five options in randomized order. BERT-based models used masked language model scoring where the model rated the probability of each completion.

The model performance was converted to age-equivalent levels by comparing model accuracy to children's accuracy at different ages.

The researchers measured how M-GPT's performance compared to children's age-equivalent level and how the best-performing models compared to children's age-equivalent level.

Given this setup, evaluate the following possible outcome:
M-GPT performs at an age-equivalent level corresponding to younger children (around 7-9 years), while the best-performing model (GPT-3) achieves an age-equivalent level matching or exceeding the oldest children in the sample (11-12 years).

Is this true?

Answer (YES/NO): YES